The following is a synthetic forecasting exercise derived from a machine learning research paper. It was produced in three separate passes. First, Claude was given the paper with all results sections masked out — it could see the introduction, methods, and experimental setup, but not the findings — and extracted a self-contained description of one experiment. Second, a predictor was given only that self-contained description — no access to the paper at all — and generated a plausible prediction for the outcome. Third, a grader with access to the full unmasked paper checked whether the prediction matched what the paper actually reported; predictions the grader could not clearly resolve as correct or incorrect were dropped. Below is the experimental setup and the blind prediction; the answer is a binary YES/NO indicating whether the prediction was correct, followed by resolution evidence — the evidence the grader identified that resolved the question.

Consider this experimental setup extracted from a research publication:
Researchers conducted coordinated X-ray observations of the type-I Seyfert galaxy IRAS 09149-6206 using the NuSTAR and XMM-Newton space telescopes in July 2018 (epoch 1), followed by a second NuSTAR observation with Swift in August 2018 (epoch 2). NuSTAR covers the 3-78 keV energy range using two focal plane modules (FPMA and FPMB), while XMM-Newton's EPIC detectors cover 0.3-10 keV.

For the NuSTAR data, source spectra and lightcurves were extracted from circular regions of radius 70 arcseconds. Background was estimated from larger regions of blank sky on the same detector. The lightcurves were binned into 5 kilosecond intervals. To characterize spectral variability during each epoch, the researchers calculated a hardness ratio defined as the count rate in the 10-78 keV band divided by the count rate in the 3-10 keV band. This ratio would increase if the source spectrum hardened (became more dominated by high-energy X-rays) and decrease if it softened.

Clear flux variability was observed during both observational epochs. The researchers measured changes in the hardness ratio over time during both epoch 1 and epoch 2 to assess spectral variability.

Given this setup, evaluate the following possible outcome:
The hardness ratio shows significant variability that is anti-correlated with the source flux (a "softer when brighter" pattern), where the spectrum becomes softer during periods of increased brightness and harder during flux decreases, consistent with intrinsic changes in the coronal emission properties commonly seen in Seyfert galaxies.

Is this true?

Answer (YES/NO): NO